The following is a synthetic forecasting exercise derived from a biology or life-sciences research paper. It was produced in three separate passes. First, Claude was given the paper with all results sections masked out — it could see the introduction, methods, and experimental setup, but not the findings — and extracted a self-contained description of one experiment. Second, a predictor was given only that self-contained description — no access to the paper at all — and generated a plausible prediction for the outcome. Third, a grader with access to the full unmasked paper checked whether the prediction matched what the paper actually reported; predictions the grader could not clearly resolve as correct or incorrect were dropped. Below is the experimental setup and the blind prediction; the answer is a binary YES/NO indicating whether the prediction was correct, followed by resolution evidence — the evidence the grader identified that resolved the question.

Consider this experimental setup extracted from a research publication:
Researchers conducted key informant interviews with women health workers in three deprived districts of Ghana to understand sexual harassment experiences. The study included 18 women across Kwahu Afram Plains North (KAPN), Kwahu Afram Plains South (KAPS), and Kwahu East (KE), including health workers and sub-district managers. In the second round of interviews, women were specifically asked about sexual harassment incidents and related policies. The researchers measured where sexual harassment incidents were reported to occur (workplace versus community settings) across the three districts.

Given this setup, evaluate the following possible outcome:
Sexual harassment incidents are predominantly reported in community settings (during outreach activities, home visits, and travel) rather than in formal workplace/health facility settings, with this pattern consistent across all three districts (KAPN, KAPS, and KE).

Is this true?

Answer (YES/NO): NO